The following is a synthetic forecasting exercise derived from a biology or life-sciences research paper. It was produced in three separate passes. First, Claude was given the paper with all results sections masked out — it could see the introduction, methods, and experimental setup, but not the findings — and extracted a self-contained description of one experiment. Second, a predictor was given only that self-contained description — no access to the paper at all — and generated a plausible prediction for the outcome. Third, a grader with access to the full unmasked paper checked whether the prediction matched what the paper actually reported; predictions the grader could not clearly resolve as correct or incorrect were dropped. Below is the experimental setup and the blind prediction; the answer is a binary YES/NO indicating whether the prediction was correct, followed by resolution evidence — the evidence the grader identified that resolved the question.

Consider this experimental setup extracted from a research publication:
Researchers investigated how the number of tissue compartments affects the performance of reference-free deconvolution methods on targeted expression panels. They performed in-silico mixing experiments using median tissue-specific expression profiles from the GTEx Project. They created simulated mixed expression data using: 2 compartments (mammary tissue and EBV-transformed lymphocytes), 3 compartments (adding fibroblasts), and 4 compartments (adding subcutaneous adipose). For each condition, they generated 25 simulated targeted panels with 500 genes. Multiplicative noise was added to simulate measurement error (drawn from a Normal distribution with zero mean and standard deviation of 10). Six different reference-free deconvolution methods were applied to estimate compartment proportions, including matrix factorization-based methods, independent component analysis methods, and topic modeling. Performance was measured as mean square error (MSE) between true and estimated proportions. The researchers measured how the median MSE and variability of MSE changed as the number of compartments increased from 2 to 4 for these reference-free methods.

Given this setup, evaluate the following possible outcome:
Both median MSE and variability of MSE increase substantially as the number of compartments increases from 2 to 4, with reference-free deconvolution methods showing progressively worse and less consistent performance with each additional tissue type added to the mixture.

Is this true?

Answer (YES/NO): NO